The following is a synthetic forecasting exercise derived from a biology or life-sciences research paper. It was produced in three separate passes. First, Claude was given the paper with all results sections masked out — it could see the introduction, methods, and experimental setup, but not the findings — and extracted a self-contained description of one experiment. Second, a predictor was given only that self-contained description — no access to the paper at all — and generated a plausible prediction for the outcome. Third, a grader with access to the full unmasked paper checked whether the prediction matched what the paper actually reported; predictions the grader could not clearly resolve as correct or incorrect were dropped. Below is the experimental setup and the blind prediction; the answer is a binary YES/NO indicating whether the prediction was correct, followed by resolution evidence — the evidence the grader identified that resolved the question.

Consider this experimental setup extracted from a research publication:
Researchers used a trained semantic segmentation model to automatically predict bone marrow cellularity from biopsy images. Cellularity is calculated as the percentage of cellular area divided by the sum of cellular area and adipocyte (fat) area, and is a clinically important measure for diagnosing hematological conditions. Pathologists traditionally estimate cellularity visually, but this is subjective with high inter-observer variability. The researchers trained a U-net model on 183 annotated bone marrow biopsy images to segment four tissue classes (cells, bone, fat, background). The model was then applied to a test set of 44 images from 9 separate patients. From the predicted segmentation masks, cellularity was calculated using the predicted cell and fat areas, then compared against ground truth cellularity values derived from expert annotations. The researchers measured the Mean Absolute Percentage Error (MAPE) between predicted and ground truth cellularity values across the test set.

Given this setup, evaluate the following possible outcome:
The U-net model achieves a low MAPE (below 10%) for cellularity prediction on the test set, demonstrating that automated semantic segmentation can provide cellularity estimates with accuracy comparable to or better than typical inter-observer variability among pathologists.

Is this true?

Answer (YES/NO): YES